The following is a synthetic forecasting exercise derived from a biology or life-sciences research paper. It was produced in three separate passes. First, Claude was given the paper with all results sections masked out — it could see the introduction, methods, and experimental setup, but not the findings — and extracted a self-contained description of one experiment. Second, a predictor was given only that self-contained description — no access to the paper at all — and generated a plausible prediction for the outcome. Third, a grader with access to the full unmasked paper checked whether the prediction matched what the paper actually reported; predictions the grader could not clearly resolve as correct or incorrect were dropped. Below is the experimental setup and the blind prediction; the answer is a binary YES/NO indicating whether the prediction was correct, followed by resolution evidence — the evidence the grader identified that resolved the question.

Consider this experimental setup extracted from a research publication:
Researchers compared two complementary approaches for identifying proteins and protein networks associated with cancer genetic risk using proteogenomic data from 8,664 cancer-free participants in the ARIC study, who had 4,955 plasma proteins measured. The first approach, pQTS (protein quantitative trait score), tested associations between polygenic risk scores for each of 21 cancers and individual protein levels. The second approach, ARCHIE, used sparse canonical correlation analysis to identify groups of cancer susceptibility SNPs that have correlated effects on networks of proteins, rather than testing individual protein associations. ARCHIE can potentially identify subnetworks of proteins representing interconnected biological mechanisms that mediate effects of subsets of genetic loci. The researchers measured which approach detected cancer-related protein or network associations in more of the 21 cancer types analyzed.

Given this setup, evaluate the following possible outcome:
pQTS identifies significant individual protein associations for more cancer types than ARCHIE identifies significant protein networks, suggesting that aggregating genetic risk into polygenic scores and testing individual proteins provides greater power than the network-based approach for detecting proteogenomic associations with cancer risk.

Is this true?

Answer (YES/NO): YES